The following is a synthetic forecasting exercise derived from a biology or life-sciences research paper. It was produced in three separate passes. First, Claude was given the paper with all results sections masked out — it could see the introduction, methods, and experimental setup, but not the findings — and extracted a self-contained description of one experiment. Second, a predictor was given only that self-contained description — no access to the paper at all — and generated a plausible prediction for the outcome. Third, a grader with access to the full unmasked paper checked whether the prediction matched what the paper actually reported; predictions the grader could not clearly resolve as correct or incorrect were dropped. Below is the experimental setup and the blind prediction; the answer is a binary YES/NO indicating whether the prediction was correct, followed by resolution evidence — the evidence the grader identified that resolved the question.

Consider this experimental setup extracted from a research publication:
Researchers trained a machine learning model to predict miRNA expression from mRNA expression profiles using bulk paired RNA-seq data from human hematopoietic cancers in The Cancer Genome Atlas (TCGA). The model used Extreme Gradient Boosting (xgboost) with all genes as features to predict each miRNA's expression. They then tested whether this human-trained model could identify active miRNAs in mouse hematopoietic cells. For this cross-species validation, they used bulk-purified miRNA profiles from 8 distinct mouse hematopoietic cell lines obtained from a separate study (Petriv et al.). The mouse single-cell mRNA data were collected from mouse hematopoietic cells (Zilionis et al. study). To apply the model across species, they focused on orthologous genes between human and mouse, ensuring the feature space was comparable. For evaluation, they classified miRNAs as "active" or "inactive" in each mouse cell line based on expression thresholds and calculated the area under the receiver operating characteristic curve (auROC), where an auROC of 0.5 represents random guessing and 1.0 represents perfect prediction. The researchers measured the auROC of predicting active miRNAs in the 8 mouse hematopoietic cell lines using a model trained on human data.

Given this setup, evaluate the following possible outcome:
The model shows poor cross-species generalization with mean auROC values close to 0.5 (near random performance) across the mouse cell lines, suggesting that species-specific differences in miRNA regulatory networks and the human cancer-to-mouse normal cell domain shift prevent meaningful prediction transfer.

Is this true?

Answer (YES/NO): NO